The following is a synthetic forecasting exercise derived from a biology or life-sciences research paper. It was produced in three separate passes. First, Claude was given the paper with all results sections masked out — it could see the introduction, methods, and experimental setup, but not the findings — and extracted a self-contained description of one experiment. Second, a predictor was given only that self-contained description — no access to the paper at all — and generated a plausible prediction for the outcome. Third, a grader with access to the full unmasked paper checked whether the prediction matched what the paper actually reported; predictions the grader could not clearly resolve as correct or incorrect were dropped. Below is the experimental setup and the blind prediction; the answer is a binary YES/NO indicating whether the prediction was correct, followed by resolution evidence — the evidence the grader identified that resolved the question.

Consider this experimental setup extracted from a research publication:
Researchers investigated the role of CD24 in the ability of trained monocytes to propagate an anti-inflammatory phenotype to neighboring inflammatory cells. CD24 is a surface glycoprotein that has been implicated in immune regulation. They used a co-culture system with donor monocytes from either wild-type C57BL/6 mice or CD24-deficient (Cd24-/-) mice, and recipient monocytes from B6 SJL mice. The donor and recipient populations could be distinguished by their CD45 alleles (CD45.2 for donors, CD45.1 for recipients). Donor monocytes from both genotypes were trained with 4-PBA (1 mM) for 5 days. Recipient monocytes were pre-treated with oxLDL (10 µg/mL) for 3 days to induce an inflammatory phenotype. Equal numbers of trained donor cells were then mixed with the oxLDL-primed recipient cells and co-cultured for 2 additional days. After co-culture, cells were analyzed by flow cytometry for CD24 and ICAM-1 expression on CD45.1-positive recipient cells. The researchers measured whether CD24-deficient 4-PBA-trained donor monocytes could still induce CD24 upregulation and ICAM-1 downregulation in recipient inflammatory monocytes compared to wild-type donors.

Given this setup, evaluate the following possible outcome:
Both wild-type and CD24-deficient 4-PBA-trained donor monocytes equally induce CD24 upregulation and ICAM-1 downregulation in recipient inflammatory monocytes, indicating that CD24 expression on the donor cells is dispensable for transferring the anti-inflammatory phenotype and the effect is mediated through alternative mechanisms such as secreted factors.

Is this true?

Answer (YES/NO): NO